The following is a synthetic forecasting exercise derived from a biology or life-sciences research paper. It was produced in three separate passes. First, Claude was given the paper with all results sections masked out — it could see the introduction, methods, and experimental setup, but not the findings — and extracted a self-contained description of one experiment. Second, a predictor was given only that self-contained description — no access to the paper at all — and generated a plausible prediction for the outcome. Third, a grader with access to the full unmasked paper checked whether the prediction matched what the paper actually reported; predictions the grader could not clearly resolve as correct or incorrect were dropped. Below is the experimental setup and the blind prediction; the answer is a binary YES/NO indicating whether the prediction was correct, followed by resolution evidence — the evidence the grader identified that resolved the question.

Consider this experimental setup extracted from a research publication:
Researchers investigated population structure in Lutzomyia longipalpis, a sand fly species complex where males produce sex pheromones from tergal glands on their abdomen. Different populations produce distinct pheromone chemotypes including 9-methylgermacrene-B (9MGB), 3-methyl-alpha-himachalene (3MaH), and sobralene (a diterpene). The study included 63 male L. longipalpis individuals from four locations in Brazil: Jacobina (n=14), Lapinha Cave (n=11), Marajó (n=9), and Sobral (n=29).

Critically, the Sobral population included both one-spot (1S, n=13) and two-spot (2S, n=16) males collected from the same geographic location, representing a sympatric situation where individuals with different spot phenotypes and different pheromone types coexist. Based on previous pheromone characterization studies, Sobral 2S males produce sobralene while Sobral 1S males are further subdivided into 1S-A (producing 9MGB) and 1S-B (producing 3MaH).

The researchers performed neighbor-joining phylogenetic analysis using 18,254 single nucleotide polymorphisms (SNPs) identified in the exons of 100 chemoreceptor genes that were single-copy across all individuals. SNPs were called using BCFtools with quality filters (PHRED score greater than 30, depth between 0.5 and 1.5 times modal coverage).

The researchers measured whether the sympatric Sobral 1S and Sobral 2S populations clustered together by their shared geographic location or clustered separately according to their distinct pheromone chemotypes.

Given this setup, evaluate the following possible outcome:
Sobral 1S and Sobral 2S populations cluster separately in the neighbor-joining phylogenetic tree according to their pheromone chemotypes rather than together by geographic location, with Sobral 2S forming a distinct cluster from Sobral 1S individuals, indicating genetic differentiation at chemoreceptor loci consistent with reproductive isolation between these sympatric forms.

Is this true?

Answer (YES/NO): YES